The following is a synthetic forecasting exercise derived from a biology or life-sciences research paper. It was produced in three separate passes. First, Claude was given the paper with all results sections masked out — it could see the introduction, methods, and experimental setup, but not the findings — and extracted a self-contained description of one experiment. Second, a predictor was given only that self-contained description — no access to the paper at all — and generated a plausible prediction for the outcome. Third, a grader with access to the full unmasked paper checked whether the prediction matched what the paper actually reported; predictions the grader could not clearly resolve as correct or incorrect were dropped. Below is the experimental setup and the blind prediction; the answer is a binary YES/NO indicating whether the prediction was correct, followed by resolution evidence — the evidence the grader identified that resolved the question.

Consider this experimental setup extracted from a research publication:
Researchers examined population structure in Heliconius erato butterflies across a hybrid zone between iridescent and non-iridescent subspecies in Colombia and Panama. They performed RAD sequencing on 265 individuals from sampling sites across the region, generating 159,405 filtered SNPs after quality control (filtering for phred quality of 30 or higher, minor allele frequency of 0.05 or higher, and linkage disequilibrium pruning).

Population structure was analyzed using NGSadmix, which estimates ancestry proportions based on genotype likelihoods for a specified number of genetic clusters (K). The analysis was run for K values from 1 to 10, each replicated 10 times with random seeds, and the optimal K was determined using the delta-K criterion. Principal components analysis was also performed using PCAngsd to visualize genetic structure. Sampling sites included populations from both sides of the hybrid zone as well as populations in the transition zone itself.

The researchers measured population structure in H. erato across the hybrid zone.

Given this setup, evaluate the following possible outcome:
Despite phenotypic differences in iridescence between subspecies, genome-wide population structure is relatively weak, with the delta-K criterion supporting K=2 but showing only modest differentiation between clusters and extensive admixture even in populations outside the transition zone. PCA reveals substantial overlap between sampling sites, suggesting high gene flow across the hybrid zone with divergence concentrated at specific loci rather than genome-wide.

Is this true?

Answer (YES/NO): NO